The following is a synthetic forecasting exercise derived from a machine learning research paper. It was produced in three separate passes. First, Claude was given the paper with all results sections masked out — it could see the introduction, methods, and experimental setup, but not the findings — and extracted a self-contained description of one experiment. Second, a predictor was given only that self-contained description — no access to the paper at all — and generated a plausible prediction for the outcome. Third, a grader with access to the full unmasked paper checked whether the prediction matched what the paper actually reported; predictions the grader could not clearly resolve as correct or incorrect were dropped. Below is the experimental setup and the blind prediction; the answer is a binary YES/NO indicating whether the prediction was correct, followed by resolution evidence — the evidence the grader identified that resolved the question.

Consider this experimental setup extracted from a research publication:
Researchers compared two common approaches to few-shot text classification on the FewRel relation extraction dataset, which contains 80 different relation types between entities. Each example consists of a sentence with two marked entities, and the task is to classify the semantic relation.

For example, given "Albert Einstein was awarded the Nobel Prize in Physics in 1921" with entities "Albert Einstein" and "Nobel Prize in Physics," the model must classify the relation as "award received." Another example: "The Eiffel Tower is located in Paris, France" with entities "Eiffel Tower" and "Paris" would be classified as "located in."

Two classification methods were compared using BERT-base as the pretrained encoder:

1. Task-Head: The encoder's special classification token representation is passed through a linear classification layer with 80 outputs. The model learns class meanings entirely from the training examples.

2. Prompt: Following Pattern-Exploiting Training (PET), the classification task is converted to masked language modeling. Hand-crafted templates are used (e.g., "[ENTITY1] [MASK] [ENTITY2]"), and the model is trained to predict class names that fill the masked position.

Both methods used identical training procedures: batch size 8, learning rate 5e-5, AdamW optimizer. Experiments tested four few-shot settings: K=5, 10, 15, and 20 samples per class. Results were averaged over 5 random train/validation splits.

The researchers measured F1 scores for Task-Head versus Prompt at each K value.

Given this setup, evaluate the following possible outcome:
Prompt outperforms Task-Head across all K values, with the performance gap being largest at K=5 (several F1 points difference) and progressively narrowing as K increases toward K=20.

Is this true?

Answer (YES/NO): NO